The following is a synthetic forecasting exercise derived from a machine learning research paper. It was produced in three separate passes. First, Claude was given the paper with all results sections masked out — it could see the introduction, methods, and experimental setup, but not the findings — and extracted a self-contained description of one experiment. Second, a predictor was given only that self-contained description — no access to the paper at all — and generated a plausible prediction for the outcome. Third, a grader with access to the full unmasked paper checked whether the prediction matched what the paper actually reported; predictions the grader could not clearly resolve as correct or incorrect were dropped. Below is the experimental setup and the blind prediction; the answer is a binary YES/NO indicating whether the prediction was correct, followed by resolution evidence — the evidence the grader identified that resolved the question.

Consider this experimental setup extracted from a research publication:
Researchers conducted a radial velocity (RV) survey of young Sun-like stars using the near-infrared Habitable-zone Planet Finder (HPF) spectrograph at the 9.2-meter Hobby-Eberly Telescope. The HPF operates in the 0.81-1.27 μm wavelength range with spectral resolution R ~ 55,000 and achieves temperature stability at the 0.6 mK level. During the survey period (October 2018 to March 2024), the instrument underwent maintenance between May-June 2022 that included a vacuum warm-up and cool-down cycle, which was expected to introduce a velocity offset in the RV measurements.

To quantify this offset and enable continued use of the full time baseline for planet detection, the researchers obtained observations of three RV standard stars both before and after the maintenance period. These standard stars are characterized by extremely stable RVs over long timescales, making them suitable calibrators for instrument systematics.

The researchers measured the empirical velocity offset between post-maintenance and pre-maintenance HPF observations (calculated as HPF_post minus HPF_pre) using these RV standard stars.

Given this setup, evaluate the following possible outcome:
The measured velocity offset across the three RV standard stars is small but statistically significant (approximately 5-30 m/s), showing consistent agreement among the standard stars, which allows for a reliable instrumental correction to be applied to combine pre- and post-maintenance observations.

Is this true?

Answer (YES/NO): NO